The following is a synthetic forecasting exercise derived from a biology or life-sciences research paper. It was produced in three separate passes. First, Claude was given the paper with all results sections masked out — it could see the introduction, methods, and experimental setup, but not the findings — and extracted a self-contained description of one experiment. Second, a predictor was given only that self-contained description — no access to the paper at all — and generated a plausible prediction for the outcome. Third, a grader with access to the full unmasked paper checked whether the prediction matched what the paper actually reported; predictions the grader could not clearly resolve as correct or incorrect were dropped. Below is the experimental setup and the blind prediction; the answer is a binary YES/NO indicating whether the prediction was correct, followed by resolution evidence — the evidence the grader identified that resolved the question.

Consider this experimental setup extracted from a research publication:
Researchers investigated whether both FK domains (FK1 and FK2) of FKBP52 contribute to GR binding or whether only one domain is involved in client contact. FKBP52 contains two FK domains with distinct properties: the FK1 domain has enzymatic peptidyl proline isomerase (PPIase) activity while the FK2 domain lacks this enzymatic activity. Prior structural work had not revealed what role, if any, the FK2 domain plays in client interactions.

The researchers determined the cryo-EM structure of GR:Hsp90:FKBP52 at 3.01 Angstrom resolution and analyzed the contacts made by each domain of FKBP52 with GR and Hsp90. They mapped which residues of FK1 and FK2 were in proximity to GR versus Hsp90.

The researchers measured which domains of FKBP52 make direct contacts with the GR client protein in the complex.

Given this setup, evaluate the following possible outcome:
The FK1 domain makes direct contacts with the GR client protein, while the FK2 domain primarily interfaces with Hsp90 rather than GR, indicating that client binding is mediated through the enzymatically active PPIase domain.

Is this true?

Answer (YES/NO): NO